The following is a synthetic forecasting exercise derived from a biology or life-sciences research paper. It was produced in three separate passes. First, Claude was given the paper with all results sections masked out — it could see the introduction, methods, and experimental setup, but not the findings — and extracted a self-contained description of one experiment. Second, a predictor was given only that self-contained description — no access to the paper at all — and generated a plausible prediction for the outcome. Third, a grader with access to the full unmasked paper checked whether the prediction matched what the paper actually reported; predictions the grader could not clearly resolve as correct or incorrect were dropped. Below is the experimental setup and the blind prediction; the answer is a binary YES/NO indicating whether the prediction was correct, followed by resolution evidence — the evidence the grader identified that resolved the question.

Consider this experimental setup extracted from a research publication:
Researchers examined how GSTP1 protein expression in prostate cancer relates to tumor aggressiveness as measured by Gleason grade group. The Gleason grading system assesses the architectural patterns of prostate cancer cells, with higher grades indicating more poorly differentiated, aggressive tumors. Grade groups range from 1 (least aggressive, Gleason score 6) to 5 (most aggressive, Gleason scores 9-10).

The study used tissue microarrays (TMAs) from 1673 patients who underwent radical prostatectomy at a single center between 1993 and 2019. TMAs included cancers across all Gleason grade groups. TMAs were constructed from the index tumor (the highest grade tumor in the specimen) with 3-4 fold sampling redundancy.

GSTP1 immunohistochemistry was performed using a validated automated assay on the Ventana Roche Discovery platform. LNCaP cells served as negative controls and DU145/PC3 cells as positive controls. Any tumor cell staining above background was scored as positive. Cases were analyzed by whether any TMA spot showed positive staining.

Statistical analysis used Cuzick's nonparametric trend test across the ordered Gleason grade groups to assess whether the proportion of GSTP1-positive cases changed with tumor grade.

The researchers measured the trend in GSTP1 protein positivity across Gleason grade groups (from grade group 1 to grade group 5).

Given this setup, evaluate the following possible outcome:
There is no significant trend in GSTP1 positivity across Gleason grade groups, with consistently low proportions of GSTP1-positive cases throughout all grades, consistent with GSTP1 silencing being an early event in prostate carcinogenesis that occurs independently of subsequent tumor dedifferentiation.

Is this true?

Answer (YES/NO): YES